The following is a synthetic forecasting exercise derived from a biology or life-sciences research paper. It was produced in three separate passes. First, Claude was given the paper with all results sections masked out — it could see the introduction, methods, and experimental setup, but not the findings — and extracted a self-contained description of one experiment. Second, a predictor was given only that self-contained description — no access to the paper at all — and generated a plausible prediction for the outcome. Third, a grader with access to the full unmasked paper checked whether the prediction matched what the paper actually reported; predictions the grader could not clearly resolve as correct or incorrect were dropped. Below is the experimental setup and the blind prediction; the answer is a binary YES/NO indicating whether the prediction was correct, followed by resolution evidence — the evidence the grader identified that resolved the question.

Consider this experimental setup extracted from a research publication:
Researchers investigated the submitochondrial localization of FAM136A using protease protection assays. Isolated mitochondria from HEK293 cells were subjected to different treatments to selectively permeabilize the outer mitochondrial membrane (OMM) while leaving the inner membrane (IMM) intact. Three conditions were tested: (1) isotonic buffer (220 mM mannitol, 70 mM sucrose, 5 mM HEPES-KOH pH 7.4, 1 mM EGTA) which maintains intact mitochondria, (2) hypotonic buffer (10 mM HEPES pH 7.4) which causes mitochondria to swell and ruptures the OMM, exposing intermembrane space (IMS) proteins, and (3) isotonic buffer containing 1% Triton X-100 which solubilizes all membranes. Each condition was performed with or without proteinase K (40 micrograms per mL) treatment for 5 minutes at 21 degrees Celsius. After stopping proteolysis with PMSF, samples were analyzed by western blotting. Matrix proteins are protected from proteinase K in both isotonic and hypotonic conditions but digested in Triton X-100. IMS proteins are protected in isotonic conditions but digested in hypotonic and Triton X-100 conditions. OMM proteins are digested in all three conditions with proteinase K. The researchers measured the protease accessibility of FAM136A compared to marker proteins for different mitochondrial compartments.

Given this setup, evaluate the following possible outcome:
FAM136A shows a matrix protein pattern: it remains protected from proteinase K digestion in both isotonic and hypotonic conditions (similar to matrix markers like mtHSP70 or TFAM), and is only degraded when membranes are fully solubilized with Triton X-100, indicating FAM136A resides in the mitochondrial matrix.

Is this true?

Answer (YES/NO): NO